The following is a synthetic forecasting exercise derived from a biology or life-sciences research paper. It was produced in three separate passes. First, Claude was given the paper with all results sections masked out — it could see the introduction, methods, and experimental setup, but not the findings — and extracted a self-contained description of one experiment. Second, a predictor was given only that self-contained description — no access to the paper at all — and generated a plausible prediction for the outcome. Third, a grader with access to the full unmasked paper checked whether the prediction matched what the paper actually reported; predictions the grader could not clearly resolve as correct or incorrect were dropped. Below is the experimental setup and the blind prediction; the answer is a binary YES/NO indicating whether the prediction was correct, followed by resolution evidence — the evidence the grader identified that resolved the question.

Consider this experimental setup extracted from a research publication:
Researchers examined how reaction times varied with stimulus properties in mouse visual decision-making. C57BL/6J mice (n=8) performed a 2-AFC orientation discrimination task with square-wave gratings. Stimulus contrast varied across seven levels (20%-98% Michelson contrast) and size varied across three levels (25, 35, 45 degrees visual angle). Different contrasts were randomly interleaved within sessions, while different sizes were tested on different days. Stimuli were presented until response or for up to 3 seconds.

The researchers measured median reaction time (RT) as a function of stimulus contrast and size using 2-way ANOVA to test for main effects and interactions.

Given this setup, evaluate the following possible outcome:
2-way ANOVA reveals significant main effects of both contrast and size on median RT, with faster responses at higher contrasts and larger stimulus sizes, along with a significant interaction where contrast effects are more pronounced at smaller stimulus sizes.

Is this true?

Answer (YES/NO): NO